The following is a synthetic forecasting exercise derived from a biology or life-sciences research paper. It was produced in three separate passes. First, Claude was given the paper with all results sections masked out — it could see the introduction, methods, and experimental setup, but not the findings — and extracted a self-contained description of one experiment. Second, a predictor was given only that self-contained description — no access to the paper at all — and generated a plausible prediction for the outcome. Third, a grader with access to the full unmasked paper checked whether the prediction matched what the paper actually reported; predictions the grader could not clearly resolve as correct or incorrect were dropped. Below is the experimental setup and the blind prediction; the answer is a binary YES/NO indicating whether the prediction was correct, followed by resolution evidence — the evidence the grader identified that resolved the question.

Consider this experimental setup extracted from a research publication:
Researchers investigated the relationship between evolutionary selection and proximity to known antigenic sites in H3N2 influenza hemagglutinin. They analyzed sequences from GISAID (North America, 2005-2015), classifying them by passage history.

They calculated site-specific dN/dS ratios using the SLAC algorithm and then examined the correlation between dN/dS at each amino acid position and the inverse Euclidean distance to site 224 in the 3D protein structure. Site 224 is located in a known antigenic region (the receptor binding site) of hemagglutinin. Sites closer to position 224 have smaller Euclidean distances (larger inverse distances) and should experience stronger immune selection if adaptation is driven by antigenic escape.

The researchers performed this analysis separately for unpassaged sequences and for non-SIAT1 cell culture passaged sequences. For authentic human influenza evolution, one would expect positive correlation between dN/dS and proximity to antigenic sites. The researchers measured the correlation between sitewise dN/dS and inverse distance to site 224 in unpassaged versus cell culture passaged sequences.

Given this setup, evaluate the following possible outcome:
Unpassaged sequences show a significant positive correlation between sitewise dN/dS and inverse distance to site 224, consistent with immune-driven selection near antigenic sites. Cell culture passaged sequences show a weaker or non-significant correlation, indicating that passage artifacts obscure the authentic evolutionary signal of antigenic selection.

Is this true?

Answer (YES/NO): NO